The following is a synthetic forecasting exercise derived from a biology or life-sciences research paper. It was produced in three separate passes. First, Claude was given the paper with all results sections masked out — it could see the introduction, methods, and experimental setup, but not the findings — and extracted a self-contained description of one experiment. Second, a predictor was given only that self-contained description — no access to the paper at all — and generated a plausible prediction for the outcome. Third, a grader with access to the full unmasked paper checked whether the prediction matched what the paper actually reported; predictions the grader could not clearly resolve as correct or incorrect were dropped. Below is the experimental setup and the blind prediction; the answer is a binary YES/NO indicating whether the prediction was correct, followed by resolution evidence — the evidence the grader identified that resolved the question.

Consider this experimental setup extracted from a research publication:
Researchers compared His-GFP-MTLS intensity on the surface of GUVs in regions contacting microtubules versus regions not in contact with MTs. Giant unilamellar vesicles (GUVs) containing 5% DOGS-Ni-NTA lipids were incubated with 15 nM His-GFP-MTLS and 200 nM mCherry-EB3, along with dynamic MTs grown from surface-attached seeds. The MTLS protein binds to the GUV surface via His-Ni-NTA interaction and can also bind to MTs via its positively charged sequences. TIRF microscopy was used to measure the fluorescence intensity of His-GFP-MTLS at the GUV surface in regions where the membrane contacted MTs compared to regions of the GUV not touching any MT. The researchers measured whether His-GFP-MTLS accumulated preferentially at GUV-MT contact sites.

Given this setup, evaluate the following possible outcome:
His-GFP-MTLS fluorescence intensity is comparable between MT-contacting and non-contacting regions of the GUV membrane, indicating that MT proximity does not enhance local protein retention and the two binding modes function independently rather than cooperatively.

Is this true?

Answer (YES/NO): NO